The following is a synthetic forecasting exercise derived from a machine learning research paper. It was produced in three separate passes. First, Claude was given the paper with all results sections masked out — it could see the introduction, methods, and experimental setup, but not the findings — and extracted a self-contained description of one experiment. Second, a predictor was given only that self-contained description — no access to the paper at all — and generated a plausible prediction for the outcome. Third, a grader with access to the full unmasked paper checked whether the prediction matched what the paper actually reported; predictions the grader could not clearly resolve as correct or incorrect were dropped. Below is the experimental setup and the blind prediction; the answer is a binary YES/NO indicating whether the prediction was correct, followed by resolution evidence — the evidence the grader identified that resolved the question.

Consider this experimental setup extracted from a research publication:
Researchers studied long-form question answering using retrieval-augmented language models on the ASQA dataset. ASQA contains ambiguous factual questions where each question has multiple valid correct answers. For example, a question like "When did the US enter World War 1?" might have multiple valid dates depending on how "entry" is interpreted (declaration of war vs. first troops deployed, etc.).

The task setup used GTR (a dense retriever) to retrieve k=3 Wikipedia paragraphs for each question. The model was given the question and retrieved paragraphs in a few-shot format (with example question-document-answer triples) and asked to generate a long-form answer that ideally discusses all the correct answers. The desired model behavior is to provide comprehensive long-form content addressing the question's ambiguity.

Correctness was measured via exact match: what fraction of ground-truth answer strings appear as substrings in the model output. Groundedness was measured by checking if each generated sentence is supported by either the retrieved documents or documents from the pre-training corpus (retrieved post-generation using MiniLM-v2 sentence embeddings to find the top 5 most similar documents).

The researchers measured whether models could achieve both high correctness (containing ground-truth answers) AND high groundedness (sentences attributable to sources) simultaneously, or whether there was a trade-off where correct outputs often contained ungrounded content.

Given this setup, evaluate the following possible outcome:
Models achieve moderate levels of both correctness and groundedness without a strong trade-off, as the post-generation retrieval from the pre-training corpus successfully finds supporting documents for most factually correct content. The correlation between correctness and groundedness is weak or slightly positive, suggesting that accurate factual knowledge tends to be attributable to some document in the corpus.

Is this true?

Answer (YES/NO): NO